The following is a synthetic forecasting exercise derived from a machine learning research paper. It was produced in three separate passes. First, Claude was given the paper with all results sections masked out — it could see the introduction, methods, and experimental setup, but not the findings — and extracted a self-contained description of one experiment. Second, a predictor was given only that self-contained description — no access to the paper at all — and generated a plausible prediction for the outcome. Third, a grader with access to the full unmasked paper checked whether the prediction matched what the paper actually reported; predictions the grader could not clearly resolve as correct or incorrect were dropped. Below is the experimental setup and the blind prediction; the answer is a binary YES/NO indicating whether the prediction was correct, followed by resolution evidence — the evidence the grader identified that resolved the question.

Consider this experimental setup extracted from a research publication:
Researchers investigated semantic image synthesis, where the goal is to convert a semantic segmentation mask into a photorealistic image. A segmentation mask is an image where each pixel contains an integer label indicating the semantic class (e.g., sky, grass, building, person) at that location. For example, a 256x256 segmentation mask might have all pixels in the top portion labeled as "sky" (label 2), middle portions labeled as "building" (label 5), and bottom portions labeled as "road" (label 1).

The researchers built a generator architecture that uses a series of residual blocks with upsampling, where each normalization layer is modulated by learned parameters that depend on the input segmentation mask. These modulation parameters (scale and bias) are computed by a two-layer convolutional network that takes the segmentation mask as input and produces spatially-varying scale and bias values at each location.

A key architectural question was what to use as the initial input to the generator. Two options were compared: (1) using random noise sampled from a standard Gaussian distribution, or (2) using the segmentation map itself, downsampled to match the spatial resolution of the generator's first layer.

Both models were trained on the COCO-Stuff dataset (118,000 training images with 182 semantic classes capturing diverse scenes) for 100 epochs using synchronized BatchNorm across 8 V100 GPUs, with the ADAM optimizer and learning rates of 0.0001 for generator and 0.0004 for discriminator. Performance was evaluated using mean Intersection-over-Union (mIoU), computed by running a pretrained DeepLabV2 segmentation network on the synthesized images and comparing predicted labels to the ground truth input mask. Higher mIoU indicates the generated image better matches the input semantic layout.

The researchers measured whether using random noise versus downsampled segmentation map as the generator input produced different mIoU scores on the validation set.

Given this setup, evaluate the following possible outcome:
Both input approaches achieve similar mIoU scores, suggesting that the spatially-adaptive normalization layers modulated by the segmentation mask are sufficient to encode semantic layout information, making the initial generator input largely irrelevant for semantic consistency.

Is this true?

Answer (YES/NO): YES